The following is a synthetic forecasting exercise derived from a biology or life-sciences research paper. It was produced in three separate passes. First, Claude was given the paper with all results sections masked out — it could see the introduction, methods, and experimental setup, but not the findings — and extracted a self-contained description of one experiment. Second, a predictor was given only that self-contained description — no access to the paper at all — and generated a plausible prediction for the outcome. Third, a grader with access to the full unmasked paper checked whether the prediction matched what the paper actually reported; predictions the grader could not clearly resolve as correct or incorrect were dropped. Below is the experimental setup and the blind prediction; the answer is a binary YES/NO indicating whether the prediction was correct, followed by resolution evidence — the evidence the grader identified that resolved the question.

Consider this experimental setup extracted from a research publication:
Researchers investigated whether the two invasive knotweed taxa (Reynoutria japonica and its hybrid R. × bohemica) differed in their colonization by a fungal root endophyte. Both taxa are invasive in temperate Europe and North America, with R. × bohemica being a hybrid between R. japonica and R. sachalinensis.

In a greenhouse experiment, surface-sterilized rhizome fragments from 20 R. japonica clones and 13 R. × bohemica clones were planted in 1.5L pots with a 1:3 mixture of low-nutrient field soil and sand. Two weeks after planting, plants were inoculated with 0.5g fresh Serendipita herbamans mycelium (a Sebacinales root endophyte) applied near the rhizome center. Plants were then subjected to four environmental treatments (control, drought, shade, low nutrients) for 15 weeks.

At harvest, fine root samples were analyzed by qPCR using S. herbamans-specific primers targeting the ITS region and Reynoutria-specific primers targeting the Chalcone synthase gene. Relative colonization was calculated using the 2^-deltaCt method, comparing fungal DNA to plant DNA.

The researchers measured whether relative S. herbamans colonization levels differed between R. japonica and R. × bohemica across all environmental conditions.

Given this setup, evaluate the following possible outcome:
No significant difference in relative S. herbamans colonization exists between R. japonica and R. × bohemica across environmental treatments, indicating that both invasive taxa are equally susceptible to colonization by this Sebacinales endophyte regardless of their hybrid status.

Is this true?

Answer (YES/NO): YES